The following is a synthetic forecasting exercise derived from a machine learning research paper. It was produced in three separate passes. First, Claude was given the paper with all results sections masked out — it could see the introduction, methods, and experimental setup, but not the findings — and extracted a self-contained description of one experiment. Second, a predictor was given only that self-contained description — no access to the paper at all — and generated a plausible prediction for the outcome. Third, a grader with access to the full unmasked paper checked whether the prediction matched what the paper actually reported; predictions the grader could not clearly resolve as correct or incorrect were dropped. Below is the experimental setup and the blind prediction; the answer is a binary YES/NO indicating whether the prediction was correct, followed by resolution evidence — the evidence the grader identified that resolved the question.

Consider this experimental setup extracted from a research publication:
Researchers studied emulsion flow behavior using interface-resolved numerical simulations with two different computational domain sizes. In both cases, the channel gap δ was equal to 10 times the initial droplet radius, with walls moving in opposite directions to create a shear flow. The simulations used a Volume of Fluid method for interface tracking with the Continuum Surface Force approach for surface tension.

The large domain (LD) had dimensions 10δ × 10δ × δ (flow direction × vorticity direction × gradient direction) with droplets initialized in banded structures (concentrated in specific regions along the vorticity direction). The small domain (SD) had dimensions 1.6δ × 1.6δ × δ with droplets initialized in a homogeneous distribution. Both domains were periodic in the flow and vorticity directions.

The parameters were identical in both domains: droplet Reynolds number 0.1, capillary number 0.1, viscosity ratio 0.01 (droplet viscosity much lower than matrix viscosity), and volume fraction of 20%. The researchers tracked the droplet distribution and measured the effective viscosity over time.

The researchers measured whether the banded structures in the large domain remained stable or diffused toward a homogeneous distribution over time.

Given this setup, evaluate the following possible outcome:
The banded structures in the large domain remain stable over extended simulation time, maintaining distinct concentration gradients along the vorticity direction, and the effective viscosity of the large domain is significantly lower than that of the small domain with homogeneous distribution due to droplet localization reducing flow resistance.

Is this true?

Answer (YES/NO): YES